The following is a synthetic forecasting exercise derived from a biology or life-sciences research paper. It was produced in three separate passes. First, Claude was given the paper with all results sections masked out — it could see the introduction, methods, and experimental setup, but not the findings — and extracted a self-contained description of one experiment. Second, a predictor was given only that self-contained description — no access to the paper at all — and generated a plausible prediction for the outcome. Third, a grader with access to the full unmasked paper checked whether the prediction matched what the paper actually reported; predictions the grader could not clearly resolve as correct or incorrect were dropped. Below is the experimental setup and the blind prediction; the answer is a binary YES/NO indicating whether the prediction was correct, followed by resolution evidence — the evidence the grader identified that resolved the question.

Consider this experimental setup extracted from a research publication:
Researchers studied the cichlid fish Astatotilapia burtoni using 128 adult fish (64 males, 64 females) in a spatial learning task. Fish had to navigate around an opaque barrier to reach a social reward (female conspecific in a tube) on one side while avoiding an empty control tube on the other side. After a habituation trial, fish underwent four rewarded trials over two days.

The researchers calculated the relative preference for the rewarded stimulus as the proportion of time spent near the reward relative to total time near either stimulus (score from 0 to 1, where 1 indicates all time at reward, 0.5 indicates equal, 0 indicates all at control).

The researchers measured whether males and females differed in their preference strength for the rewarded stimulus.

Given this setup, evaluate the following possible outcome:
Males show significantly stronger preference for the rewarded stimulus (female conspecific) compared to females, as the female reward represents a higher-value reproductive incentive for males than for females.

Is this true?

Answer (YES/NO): NO